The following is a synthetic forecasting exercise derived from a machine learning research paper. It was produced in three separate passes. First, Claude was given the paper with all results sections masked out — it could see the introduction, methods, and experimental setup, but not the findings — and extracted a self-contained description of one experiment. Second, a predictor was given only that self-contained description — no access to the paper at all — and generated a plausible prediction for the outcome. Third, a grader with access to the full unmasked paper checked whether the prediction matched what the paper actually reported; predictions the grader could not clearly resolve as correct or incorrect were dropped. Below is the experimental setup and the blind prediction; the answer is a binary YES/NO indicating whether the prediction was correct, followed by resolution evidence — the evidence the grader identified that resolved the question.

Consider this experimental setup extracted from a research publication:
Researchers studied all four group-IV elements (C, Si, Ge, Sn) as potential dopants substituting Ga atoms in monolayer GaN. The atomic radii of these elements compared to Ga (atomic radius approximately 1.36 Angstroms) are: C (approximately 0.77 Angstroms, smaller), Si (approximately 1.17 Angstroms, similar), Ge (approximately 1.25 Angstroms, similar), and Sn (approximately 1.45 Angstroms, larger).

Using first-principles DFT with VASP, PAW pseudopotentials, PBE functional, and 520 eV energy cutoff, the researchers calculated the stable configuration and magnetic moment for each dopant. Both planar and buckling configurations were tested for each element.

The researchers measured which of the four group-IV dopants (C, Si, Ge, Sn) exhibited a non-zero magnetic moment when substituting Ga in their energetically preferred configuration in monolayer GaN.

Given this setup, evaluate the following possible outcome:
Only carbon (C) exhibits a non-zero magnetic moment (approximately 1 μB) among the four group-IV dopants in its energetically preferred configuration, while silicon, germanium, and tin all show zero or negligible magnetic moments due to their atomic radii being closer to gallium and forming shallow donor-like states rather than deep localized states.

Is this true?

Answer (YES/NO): NO